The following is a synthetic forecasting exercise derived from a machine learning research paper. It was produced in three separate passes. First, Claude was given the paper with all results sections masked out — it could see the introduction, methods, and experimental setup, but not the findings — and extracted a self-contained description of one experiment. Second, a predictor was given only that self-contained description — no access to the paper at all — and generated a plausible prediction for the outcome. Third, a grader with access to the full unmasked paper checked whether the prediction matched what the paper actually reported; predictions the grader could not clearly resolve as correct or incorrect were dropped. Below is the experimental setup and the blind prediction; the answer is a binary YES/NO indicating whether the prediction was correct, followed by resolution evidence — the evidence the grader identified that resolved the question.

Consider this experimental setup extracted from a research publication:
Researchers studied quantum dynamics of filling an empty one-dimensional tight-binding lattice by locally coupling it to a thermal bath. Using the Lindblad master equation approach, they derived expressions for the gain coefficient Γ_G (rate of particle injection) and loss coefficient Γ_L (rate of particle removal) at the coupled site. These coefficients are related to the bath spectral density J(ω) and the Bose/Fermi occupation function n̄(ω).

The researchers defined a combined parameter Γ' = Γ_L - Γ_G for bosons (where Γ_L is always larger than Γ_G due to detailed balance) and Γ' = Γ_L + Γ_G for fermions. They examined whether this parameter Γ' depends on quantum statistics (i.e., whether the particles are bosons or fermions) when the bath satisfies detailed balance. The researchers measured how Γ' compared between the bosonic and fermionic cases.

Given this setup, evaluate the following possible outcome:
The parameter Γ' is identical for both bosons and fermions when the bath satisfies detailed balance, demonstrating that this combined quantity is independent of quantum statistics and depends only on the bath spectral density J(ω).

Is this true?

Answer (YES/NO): YES